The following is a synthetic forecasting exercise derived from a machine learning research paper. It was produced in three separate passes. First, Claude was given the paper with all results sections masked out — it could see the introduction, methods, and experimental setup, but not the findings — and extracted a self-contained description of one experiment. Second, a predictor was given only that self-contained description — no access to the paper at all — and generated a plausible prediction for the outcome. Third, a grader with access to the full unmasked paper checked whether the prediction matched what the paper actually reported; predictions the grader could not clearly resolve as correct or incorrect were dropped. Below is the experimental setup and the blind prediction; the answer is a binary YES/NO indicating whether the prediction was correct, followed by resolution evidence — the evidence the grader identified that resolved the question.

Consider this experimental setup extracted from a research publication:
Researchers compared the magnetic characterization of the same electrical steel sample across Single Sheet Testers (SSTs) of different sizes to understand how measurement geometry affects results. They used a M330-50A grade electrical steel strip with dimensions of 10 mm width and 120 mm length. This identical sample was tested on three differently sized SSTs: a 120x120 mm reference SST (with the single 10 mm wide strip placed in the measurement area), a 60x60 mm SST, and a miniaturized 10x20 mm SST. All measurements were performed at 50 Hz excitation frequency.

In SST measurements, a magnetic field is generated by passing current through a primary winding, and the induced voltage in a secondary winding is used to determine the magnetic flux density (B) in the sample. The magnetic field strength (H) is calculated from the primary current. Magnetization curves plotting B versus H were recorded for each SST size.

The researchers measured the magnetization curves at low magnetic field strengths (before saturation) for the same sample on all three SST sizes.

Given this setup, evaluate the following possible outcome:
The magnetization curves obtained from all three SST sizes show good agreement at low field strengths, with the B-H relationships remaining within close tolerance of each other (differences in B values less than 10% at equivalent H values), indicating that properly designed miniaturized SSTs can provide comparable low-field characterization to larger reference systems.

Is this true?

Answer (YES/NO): NO